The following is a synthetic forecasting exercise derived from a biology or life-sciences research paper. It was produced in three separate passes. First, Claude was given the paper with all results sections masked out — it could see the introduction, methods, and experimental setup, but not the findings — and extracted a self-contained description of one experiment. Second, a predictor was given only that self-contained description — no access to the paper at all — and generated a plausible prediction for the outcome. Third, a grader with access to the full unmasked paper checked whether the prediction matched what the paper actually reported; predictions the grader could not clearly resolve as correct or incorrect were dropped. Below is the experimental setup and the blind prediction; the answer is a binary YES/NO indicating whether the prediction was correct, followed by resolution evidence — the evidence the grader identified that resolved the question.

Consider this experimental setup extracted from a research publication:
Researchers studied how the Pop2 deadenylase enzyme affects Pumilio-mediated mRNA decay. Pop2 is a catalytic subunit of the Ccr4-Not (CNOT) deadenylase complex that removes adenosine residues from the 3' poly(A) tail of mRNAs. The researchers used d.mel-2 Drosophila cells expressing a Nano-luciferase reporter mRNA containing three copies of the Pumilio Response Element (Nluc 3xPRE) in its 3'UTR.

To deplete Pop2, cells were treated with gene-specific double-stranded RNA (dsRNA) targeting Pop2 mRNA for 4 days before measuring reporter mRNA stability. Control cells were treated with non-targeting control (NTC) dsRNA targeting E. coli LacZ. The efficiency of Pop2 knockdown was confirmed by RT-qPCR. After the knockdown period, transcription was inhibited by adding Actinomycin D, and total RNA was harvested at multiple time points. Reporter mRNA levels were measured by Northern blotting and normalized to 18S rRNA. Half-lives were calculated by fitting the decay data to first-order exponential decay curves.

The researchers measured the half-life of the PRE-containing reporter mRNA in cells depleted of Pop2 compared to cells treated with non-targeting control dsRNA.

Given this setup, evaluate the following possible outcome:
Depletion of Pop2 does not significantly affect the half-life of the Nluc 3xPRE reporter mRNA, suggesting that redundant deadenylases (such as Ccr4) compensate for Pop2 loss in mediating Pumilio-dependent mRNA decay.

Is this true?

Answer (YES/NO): NO